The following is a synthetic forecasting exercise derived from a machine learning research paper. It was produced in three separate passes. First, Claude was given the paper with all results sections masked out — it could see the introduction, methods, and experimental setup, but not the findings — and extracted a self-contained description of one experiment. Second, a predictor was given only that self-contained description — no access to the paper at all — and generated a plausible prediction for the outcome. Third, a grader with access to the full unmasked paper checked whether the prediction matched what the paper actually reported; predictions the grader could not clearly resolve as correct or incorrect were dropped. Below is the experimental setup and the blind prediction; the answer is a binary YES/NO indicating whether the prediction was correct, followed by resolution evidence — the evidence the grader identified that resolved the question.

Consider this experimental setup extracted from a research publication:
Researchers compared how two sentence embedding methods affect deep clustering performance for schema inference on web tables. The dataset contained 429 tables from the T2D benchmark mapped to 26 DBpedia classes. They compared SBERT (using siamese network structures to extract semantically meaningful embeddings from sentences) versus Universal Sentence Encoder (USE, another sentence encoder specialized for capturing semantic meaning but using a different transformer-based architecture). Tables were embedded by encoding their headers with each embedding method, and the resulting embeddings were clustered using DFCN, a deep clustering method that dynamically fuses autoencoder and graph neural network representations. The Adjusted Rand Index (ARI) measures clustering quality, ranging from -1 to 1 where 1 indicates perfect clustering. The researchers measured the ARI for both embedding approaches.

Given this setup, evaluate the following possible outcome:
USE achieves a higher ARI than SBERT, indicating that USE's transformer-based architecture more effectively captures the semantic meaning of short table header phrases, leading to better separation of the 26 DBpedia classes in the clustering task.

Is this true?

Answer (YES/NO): NO